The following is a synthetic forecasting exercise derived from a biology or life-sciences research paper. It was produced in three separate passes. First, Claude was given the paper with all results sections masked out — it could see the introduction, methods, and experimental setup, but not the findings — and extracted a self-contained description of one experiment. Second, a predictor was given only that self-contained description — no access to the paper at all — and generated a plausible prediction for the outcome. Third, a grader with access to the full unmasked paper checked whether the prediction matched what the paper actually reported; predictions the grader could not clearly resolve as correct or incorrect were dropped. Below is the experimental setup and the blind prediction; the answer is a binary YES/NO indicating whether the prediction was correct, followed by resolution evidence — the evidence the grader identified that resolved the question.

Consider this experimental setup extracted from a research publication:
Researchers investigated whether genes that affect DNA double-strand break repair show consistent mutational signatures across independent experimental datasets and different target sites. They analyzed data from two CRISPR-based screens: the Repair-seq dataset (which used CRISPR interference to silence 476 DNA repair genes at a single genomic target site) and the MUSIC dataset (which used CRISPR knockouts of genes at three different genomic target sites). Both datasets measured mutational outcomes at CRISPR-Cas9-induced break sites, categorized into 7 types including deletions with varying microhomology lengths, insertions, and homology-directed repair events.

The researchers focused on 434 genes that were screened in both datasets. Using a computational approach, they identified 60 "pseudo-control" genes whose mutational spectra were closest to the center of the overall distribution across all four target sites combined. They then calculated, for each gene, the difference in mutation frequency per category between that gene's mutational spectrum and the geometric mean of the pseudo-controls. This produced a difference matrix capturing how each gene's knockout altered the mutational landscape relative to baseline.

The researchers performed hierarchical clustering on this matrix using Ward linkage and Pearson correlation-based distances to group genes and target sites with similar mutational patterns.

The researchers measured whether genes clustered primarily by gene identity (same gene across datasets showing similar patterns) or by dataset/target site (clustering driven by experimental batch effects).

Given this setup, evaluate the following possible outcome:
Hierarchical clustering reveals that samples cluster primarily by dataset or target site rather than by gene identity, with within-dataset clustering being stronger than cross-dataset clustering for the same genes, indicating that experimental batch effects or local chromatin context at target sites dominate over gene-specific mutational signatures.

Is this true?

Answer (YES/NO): NO